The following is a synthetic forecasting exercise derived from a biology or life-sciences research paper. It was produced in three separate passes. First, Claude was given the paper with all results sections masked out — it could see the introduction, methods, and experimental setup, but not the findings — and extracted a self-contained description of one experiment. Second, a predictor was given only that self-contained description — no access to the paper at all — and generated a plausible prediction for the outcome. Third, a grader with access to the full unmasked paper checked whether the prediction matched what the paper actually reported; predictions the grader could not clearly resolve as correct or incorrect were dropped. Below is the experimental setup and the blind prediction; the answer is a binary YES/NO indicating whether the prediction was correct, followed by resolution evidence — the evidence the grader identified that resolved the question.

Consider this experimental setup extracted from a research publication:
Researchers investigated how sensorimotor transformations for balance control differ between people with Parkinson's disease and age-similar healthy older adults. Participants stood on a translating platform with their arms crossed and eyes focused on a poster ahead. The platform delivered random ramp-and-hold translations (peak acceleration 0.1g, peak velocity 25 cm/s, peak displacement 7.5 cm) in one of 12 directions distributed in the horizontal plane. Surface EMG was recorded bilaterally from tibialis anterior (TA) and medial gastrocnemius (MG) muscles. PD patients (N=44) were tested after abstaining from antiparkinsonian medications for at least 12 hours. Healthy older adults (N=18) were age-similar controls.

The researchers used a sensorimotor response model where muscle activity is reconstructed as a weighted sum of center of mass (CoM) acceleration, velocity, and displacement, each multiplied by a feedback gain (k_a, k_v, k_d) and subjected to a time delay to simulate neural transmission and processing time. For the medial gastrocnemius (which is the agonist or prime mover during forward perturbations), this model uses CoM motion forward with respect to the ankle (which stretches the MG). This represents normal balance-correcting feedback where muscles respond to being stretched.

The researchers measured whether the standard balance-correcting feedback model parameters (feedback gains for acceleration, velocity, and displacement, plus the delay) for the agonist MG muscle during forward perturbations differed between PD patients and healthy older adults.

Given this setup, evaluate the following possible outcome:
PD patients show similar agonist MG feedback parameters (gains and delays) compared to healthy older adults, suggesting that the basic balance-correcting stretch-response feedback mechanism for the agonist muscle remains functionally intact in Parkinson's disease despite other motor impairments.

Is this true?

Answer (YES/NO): YES